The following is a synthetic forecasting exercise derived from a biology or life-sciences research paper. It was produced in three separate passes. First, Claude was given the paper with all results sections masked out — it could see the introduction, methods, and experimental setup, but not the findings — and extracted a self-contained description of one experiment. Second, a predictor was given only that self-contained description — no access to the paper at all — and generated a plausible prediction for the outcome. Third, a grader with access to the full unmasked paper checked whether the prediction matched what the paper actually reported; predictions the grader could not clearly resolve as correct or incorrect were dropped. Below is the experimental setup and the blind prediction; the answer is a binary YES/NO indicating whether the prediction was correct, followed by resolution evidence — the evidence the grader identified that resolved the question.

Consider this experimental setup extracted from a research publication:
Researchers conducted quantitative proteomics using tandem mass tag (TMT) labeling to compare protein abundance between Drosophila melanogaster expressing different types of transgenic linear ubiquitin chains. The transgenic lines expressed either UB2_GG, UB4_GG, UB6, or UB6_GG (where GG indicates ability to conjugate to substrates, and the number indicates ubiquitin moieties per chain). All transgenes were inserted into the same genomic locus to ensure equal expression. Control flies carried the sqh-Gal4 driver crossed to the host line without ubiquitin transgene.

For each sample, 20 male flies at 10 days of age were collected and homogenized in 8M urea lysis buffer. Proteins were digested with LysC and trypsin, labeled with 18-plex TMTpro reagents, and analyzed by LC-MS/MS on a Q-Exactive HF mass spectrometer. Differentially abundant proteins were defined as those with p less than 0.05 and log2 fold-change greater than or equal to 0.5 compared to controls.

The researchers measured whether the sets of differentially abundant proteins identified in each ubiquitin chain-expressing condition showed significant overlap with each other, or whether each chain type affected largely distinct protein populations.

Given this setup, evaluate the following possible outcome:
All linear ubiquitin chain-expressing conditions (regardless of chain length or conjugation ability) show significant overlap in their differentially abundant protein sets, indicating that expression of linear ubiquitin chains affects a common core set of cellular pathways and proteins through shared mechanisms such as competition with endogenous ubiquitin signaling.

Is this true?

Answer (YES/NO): YES